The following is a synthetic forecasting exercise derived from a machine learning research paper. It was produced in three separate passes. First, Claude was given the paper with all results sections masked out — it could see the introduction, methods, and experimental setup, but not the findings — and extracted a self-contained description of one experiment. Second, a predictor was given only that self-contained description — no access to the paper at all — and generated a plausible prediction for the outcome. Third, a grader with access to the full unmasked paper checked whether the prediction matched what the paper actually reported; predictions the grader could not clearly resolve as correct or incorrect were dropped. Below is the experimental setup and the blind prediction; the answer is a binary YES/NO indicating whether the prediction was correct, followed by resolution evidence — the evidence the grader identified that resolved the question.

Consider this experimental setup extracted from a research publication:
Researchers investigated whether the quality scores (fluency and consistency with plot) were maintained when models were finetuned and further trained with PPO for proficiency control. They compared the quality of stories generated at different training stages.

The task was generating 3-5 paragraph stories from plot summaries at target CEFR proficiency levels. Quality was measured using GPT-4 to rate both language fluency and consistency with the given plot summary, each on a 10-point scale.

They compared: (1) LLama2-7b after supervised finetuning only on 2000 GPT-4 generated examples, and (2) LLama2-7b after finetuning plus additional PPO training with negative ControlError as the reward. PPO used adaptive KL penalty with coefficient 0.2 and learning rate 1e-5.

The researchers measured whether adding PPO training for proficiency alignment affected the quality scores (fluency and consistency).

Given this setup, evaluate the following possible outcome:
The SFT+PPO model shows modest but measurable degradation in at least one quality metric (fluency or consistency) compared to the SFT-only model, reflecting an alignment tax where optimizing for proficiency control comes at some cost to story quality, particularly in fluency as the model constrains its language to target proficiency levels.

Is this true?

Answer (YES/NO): NO